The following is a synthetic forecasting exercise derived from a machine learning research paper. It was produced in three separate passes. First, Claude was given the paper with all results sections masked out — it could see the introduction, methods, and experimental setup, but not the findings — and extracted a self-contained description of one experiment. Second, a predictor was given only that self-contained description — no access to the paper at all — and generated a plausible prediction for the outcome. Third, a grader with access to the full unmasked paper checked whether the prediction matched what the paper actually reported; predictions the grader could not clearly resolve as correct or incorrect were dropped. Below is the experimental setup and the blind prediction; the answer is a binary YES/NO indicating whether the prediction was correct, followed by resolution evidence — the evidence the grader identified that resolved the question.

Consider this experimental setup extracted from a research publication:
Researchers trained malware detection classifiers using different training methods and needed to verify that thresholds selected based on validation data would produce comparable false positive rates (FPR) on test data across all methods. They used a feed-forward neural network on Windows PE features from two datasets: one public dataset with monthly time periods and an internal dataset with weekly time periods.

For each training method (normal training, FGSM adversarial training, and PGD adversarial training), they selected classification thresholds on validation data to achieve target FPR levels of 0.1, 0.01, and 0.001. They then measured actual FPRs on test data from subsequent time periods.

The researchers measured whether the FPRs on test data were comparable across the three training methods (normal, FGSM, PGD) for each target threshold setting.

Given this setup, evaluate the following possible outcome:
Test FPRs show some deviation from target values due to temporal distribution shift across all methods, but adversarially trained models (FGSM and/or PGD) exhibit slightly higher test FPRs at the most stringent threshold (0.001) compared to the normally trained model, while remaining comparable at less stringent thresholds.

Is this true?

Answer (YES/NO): NO